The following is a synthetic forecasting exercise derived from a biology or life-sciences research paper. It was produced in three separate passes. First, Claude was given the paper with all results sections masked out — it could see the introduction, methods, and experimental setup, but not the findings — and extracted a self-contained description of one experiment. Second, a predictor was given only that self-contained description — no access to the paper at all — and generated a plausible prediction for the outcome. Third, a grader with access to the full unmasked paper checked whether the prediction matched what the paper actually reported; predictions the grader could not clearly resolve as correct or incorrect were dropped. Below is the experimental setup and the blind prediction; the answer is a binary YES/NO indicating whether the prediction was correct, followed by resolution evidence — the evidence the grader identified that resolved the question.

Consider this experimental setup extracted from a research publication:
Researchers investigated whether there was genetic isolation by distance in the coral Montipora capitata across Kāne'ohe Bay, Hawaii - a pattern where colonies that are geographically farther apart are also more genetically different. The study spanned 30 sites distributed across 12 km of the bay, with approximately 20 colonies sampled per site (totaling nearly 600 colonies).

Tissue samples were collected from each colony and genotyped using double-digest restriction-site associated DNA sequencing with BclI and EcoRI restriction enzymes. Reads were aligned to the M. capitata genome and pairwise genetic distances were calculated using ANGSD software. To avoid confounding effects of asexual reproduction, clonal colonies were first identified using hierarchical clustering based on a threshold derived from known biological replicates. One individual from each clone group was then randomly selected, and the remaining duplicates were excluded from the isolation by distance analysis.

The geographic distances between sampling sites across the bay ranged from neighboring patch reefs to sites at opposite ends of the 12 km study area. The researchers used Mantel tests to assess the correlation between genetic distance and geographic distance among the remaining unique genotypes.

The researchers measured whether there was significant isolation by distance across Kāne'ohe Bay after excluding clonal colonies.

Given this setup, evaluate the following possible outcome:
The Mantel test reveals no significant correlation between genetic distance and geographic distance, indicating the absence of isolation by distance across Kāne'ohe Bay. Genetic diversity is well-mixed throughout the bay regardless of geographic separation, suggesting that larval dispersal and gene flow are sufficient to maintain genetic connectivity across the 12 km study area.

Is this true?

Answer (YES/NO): YES